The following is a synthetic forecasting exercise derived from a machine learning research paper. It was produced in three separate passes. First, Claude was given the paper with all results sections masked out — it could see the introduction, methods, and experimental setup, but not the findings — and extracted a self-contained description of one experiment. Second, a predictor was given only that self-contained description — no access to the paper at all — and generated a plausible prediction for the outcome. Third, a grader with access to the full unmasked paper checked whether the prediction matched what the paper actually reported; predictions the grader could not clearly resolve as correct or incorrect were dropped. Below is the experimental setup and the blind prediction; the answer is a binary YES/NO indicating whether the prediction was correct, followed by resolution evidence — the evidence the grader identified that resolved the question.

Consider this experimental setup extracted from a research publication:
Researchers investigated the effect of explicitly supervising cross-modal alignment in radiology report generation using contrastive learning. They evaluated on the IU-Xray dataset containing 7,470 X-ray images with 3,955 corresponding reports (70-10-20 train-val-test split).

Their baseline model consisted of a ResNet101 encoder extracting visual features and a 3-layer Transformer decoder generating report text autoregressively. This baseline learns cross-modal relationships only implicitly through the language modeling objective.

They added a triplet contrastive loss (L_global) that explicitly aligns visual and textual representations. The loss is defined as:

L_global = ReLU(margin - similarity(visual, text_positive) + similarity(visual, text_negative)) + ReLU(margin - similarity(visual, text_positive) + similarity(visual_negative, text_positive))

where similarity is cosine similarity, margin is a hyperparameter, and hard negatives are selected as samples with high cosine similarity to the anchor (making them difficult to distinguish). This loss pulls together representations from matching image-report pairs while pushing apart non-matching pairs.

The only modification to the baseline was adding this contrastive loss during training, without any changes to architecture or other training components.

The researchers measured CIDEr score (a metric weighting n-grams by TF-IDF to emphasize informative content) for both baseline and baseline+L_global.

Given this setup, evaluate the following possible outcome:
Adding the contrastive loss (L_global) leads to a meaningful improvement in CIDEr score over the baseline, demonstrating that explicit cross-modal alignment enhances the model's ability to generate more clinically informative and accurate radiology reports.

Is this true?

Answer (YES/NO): YES